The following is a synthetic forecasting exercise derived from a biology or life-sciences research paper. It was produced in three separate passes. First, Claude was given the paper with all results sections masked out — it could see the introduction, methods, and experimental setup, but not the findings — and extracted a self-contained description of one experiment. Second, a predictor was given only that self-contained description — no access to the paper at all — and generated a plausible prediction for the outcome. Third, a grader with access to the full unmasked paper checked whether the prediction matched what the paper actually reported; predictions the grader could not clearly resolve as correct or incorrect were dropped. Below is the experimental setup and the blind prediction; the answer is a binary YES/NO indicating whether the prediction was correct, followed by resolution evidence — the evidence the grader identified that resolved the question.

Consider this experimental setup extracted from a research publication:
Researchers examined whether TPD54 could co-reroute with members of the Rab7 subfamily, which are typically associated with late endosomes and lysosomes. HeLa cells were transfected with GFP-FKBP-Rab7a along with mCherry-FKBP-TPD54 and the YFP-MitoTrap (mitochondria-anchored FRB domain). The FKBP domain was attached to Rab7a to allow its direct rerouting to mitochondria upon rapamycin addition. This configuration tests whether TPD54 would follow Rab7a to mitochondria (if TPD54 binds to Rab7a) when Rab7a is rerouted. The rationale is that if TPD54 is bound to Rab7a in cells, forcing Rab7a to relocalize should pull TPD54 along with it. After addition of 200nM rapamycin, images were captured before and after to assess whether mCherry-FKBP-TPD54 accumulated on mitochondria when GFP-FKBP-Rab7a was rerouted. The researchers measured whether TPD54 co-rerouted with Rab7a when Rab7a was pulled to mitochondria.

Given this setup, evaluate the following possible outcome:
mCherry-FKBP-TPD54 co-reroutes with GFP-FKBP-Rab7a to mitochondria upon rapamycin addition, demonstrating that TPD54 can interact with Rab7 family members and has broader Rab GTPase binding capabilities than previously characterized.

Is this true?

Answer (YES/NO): NO